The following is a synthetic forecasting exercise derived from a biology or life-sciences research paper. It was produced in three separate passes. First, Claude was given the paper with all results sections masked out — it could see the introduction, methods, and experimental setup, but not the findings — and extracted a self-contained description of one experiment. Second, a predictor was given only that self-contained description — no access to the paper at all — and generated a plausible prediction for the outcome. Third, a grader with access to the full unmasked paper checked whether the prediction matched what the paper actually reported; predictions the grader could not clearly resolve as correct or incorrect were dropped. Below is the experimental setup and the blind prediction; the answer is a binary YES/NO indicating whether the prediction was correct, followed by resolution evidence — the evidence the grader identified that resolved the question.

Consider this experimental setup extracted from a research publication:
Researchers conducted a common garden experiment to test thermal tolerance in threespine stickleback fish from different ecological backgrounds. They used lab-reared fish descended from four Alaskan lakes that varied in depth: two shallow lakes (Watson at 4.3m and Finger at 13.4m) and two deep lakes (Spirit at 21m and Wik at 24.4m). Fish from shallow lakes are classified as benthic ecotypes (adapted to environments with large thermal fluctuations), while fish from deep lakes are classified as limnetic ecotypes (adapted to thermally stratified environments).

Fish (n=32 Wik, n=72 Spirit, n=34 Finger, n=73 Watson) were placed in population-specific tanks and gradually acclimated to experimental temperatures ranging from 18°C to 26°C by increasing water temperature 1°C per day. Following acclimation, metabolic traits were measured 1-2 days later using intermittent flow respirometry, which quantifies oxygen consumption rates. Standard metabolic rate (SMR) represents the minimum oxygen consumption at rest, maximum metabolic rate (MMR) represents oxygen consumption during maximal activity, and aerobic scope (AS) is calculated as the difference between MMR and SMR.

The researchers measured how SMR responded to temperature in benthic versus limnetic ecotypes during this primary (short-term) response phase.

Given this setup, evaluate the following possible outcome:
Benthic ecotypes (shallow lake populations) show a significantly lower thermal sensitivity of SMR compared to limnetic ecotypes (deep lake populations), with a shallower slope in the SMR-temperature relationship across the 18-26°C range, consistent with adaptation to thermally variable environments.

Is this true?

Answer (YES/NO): YES